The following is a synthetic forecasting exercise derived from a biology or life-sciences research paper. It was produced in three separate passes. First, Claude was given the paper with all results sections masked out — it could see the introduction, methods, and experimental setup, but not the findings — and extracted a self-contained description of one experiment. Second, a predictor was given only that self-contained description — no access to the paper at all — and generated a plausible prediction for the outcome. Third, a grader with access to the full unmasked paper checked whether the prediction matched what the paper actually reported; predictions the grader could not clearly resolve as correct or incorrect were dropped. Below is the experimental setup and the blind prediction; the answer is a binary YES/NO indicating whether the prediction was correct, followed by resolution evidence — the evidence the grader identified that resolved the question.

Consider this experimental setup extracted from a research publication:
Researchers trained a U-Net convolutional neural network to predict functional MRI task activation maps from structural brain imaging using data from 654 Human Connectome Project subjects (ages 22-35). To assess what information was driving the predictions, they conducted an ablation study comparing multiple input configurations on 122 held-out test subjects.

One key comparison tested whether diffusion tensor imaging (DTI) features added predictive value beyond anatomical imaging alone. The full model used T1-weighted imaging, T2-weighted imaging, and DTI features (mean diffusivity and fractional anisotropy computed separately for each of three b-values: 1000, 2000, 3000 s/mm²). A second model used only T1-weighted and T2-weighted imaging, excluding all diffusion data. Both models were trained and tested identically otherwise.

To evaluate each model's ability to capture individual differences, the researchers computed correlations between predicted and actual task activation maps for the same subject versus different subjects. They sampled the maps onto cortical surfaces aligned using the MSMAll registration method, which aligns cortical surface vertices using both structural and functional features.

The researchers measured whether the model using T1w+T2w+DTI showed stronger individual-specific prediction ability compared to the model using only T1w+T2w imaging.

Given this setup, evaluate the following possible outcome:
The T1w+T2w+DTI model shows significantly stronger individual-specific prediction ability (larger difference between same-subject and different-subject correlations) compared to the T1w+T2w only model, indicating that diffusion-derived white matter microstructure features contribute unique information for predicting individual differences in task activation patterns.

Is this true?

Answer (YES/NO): YES